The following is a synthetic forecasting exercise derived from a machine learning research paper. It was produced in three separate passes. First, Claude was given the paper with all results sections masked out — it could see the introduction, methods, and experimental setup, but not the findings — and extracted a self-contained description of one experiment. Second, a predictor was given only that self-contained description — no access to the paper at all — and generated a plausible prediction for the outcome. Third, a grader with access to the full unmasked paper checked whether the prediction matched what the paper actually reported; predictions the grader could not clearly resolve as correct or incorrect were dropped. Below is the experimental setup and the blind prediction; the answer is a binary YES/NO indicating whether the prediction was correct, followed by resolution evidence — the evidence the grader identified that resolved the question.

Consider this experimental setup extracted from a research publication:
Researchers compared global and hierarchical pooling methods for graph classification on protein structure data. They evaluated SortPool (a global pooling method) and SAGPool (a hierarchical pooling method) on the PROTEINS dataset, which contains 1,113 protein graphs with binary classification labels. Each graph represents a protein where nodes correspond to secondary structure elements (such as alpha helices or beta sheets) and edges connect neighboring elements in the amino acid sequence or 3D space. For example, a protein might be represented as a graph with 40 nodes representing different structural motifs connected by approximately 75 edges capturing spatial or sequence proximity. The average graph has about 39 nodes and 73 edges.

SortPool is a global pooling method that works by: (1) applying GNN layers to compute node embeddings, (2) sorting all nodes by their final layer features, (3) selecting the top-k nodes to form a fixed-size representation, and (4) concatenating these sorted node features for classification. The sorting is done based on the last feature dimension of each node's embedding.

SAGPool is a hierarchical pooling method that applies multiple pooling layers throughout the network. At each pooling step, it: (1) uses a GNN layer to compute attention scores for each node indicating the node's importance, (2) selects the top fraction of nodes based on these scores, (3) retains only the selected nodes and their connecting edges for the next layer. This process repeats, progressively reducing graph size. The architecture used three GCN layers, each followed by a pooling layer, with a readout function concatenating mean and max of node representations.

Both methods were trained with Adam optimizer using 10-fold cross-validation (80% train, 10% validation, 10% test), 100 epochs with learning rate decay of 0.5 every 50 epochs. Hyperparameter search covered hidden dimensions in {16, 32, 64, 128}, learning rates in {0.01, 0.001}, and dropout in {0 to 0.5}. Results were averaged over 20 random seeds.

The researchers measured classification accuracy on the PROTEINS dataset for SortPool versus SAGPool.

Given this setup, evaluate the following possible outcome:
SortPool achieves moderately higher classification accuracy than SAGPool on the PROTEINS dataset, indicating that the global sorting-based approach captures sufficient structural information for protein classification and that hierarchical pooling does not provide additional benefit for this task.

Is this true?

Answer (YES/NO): YES